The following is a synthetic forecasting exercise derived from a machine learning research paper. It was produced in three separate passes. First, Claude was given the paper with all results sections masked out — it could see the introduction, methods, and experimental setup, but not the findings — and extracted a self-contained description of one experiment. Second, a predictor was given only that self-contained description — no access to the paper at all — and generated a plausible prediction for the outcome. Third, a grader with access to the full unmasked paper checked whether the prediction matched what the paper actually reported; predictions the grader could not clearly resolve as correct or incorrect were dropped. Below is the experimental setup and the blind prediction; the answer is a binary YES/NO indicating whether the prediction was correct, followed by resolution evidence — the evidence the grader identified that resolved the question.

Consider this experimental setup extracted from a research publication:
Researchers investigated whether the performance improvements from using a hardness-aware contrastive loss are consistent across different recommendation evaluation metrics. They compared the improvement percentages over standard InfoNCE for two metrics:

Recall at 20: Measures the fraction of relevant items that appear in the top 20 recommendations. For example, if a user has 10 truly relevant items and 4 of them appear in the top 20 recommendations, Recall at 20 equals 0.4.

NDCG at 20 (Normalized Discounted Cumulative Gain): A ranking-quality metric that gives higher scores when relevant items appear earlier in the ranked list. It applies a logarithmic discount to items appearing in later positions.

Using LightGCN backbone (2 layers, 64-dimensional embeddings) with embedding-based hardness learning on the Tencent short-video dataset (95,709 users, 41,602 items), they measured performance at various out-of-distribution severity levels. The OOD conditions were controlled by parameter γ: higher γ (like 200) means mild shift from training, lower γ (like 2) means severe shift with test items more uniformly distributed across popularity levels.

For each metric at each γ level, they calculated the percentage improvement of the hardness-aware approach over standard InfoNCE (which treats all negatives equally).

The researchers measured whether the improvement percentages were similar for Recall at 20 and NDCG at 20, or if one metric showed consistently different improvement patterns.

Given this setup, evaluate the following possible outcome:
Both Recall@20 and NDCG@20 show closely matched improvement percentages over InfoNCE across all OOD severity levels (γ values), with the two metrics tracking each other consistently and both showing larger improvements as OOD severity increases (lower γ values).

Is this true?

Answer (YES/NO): NO